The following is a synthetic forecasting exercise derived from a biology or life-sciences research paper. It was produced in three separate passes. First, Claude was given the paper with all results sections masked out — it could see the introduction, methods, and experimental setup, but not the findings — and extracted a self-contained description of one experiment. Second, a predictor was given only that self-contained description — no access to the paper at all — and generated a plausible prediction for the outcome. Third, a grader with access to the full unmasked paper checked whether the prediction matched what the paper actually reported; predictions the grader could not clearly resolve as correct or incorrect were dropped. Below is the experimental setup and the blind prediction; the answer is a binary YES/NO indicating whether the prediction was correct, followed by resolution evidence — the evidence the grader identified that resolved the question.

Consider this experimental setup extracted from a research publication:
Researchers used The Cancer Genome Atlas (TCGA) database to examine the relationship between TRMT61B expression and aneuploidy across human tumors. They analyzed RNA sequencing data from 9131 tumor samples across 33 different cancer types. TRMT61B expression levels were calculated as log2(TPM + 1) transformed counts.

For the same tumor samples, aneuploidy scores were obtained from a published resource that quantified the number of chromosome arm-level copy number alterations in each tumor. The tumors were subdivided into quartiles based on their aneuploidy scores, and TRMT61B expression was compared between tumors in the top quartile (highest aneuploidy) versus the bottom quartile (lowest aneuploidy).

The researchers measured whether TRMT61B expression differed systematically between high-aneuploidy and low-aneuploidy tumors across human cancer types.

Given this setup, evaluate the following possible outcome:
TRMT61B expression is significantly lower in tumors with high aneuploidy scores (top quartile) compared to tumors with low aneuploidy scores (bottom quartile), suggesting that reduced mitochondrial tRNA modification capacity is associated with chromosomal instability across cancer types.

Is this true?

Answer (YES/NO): NO